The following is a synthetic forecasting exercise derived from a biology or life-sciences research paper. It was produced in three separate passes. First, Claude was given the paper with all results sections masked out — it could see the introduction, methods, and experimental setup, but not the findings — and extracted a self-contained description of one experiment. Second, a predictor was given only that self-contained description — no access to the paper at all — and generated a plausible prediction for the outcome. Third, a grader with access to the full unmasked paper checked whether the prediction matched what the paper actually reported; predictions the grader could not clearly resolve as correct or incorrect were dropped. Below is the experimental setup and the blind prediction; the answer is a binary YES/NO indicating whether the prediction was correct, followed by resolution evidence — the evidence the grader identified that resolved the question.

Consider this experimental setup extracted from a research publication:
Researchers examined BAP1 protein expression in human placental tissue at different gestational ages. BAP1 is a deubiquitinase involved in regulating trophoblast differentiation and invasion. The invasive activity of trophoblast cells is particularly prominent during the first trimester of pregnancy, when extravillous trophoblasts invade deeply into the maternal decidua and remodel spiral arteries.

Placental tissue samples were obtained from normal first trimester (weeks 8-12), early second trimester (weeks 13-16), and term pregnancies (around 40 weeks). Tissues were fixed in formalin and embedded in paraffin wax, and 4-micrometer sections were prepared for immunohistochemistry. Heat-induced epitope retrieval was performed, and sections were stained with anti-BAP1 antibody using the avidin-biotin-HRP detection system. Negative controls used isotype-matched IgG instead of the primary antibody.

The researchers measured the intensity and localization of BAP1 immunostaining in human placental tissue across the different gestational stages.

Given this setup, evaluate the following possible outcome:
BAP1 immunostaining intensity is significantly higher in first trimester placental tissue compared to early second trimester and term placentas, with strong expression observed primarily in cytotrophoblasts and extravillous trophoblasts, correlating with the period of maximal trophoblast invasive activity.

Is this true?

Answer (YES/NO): NO